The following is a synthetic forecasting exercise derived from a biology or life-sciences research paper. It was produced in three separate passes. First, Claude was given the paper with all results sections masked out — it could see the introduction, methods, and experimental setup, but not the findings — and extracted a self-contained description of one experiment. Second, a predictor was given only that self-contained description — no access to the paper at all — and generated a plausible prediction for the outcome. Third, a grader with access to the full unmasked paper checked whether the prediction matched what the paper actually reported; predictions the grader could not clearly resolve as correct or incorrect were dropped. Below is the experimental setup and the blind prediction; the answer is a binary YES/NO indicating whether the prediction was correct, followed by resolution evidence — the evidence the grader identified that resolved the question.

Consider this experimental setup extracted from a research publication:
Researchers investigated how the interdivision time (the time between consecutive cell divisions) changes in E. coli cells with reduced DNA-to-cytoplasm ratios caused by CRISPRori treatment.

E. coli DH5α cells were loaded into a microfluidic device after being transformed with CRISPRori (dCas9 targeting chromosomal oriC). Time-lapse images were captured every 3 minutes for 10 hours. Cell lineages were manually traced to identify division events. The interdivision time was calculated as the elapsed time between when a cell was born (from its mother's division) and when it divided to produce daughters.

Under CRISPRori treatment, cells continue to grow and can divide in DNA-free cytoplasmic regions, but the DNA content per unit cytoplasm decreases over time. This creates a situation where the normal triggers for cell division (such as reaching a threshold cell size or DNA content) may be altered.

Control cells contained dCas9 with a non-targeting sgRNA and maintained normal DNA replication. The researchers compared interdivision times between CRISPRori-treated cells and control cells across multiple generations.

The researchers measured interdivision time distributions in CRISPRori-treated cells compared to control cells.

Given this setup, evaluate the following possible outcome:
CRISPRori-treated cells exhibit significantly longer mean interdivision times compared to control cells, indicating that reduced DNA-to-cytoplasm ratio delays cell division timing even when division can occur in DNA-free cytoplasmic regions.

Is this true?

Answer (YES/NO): NO